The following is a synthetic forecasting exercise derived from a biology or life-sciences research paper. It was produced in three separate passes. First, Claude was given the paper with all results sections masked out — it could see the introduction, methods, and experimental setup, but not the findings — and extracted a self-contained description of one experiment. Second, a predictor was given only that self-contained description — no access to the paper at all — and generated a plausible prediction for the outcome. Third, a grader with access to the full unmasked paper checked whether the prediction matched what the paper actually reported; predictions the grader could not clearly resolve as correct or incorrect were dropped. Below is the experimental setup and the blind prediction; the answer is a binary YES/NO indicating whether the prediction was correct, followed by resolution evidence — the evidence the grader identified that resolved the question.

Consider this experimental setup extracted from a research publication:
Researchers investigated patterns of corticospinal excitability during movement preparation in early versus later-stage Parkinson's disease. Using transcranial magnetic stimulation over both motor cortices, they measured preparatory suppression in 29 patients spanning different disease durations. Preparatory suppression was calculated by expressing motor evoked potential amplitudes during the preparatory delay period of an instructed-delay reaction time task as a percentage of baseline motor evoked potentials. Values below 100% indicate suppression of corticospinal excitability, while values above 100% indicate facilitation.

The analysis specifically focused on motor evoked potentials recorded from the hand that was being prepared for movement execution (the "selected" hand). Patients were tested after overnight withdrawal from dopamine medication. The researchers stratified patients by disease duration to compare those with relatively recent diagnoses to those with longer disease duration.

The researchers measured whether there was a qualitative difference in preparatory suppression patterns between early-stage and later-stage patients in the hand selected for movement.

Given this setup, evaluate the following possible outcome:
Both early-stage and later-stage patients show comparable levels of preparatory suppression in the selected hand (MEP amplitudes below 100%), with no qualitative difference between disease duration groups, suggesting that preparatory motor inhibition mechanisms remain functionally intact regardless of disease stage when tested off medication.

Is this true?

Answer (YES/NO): NO